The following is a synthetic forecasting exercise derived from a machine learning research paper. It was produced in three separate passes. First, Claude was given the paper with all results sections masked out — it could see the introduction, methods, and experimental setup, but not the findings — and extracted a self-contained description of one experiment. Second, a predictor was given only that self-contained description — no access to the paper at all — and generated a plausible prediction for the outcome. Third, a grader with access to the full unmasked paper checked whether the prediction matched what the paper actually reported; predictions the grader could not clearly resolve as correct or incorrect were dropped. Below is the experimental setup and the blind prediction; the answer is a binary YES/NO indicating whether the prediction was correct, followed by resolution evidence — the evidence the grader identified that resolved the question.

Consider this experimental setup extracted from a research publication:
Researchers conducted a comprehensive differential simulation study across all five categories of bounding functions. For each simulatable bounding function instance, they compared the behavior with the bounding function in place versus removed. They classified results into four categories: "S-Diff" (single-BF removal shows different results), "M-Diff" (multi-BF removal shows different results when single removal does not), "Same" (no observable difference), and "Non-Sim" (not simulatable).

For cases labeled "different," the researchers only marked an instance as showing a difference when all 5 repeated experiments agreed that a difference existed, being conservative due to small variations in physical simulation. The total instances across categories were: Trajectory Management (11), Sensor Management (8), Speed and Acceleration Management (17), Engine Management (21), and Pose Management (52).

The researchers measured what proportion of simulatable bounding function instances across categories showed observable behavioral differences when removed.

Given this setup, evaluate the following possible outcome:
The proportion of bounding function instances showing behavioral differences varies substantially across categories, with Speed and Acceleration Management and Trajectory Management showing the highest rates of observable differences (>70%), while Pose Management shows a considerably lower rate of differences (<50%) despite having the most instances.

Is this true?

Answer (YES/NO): NO